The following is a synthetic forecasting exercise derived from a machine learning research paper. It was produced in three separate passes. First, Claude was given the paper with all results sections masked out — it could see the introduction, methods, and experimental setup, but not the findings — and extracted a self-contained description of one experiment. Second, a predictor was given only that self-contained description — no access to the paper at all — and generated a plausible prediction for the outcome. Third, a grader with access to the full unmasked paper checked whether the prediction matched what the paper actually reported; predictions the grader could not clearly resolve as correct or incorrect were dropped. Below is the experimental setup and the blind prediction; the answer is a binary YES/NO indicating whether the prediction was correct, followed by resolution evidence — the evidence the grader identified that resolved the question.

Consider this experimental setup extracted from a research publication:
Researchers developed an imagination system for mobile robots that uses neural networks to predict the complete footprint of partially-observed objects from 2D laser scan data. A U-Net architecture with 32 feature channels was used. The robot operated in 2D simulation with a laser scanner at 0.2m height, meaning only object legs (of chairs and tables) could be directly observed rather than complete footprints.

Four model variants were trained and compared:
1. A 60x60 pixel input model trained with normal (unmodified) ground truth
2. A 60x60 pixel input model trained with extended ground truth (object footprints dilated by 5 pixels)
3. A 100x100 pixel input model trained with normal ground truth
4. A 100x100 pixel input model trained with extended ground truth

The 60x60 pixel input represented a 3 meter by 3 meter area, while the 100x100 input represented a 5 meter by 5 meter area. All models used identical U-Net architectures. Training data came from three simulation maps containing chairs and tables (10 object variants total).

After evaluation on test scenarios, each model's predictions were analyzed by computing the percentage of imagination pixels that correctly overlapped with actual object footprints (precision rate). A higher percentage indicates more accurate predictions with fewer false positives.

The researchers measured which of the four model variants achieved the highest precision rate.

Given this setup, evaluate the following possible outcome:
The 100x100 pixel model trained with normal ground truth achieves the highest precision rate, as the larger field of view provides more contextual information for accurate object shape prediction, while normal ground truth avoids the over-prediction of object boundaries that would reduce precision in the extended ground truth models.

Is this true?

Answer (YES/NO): NO